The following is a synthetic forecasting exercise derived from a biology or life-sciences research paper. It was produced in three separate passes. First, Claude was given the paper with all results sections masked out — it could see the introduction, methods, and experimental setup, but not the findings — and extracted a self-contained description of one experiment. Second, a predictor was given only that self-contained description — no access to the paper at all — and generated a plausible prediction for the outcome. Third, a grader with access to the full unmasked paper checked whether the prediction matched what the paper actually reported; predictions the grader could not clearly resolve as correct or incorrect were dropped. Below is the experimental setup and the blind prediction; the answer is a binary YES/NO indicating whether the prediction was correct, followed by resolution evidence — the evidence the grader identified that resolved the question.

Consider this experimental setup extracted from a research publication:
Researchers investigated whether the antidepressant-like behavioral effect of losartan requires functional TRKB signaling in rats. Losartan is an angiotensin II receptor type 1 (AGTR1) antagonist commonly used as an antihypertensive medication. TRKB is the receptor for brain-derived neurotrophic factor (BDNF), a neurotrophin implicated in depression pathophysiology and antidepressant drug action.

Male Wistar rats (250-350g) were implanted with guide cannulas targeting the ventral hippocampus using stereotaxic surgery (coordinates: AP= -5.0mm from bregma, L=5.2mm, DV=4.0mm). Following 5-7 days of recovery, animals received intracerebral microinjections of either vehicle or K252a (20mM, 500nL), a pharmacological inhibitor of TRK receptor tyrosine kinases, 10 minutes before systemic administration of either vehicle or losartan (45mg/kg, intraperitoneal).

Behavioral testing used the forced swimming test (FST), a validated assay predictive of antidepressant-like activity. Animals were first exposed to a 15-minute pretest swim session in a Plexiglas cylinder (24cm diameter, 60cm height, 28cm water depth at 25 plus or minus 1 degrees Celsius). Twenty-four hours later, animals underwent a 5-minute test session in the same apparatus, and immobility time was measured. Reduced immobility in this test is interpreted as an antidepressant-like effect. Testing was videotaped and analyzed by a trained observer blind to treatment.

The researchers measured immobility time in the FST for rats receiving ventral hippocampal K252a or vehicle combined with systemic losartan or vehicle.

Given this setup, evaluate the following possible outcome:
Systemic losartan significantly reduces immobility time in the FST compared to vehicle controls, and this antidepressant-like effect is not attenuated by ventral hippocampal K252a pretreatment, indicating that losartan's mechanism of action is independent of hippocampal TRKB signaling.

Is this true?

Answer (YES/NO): NO